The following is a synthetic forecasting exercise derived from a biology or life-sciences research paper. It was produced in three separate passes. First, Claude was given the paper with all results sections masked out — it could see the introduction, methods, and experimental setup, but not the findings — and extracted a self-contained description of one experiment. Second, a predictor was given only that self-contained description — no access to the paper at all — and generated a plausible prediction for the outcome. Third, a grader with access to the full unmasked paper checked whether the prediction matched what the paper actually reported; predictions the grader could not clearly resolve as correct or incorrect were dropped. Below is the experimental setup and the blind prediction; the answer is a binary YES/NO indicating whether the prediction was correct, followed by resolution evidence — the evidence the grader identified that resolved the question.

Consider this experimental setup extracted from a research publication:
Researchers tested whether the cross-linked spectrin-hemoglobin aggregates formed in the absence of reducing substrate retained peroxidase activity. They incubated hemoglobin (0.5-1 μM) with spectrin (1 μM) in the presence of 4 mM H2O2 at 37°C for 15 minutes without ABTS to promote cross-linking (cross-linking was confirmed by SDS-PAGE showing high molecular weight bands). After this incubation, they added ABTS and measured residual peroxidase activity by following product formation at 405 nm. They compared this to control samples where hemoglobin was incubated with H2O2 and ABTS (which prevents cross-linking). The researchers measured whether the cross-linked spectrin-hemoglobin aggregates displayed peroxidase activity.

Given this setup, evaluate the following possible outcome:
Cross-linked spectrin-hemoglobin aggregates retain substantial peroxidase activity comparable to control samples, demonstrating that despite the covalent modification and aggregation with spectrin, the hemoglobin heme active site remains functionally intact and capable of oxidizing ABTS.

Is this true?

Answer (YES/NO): NO